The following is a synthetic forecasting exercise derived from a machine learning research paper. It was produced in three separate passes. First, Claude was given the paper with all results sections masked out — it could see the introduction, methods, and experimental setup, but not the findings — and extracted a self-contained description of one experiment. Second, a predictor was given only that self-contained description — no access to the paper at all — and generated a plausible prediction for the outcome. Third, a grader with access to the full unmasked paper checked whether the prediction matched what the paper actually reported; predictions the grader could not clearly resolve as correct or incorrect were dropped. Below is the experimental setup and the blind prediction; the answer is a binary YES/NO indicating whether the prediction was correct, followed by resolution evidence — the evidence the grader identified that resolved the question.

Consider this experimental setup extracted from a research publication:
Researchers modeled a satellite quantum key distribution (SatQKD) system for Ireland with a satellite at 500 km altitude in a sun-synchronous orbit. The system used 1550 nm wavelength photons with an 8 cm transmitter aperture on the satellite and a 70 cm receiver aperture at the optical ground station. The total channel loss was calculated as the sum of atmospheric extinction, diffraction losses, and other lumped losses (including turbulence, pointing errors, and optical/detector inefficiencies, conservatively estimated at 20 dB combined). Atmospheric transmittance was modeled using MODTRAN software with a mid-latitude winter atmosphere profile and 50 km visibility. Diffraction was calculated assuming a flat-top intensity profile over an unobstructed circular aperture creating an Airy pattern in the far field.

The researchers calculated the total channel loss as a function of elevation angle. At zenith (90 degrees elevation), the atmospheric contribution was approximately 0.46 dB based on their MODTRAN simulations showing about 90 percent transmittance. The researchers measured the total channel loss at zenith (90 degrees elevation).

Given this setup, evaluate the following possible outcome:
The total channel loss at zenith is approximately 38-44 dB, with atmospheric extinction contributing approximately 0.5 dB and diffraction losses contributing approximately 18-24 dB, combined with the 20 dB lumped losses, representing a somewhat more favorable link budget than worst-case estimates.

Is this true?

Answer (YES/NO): NO